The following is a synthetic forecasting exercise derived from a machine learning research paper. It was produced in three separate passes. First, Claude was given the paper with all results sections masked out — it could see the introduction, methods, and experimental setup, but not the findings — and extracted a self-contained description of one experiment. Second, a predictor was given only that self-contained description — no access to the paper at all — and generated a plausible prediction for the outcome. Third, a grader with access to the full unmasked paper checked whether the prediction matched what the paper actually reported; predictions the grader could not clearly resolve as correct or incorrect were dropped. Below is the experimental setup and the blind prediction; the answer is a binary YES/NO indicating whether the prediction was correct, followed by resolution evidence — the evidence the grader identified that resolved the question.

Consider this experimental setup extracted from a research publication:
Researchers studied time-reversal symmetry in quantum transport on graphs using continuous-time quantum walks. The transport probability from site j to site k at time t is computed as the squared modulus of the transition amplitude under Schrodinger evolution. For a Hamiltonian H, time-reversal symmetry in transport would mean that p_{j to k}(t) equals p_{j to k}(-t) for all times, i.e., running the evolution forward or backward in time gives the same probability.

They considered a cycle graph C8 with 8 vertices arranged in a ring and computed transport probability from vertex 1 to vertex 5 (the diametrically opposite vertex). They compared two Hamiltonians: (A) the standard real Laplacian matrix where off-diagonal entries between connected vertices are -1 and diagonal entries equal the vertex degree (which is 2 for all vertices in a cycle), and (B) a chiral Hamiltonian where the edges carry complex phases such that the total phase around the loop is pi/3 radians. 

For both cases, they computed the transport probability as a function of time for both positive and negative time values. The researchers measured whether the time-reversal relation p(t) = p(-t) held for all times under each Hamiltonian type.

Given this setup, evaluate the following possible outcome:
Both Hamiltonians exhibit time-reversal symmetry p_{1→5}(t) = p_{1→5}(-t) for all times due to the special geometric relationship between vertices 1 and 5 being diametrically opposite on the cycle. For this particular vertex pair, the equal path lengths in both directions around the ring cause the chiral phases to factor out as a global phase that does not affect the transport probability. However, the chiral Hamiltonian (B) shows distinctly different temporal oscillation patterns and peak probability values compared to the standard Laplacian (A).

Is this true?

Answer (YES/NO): NO